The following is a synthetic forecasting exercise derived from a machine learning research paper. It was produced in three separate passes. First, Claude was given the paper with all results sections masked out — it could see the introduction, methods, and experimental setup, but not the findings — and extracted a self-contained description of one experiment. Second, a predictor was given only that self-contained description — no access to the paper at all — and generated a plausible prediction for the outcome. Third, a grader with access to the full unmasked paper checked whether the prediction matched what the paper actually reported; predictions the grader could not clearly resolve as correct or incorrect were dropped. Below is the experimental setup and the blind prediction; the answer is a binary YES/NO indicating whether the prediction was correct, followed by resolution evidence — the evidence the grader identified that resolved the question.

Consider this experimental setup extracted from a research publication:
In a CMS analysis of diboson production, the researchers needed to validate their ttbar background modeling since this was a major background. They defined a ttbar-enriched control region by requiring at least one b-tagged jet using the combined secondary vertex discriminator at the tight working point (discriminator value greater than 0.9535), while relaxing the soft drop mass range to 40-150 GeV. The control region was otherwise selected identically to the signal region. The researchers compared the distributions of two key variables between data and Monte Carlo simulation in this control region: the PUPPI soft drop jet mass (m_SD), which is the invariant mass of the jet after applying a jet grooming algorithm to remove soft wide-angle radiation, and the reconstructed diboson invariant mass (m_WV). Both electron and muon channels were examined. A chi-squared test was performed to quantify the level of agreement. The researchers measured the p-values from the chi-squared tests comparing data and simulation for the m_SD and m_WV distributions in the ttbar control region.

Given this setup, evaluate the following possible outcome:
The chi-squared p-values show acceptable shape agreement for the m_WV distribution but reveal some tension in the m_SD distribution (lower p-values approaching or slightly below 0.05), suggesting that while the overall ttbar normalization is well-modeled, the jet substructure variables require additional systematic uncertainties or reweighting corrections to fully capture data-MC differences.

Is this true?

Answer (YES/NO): NO